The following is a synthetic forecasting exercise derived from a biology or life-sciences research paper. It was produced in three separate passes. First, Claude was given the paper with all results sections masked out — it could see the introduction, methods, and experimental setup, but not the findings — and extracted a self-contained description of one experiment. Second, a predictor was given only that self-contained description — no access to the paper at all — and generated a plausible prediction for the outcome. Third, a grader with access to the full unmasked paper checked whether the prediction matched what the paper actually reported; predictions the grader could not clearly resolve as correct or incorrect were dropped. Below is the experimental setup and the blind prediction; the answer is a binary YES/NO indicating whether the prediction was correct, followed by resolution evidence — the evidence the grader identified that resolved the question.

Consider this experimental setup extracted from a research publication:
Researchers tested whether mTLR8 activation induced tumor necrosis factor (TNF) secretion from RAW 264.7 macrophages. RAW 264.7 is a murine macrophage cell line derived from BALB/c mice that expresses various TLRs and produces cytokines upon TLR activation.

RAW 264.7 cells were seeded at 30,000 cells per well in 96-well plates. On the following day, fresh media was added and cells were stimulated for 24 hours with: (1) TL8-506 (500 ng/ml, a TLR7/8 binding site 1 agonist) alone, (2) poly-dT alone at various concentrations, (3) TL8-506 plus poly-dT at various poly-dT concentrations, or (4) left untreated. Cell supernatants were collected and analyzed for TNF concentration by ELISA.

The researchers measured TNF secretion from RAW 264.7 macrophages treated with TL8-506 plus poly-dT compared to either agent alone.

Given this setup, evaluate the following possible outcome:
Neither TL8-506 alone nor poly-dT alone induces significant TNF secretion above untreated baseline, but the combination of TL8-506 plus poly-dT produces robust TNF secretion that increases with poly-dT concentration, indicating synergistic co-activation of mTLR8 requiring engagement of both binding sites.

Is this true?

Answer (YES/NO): NO